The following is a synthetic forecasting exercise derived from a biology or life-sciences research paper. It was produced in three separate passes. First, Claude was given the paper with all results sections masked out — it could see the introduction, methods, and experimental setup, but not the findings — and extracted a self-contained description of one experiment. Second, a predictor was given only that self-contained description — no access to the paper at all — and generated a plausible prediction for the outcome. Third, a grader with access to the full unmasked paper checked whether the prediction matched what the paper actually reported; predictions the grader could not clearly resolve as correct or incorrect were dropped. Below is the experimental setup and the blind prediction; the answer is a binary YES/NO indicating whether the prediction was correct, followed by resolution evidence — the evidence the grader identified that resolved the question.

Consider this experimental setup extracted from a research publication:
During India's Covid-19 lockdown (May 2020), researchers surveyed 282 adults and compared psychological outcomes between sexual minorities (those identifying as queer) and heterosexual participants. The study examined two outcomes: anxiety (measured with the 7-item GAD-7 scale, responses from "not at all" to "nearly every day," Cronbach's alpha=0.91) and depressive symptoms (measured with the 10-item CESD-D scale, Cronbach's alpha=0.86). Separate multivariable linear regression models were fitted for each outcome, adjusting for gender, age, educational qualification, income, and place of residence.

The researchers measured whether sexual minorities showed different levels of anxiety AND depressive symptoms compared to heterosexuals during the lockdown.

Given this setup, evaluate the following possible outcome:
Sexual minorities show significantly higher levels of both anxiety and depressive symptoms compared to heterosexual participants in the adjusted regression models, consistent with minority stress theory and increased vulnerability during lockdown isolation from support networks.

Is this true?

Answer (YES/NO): NO